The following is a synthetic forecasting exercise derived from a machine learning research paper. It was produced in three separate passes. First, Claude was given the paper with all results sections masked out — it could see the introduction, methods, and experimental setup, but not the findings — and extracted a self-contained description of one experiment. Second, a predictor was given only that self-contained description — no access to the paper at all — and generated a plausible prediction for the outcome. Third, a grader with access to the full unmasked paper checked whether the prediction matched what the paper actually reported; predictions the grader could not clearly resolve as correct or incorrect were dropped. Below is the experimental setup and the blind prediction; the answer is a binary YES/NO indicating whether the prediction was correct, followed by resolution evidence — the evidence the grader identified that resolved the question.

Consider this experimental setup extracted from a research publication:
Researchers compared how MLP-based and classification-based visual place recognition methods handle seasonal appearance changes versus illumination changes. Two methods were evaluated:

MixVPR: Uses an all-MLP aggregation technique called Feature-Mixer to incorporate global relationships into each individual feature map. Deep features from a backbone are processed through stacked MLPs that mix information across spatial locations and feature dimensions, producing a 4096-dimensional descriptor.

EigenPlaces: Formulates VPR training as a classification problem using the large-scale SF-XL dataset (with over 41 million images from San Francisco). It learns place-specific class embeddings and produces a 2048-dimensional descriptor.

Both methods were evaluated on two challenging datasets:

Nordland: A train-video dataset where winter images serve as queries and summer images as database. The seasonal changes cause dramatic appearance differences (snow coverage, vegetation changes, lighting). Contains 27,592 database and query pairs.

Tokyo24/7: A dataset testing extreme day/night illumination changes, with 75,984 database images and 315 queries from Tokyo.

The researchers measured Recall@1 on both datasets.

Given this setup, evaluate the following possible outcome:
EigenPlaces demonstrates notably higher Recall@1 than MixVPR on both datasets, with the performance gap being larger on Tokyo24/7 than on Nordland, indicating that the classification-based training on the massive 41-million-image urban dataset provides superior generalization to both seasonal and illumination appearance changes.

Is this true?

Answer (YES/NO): NO